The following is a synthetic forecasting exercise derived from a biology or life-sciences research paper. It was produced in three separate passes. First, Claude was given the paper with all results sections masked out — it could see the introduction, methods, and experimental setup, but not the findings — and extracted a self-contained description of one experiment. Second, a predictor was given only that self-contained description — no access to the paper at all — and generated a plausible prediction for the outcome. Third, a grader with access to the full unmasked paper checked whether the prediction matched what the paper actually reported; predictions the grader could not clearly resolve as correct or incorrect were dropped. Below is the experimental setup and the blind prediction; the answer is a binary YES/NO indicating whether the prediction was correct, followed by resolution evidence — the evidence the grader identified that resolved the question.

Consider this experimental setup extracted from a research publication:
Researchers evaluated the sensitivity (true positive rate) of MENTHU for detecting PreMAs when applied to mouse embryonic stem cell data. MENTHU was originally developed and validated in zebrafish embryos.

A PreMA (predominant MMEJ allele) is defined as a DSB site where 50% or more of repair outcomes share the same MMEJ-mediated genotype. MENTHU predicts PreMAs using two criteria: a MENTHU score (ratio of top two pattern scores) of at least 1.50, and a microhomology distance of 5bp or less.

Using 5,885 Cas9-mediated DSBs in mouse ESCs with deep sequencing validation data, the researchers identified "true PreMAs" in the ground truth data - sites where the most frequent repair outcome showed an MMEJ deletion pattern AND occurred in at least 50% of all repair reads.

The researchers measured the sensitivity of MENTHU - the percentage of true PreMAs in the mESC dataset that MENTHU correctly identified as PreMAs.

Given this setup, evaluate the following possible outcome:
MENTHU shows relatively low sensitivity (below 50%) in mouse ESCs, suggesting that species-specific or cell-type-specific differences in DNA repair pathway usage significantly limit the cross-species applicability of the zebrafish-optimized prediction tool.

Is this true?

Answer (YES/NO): NO